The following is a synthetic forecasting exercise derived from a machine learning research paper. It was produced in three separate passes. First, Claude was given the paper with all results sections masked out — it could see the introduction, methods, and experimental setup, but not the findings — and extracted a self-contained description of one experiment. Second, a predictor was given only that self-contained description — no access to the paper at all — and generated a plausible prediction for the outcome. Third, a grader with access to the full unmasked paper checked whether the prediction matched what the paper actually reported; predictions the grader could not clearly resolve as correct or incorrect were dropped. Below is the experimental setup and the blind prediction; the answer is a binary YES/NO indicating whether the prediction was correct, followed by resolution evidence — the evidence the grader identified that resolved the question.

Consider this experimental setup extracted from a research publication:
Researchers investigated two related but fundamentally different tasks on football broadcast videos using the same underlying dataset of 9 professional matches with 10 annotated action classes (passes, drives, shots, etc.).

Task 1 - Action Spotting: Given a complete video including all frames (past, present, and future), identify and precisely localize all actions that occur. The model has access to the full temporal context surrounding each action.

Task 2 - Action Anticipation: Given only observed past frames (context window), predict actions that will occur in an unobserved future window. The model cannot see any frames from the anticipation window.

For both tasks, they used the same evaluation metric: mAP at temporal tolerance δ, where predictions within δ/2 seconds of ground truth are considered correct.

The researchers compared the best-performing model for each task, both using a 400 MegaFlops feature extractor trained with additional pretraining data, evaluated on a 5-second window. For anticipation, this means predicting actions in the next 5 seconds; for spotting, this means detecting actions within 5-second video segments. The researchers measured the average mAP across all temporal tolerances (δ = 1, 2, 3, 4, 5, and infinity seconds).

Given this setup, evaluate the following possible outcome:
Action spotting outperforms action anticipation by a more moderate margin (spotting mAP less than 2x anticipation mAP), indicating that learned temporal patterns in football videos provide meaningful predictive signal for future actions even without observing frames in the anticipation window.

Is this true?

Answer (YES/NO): NO